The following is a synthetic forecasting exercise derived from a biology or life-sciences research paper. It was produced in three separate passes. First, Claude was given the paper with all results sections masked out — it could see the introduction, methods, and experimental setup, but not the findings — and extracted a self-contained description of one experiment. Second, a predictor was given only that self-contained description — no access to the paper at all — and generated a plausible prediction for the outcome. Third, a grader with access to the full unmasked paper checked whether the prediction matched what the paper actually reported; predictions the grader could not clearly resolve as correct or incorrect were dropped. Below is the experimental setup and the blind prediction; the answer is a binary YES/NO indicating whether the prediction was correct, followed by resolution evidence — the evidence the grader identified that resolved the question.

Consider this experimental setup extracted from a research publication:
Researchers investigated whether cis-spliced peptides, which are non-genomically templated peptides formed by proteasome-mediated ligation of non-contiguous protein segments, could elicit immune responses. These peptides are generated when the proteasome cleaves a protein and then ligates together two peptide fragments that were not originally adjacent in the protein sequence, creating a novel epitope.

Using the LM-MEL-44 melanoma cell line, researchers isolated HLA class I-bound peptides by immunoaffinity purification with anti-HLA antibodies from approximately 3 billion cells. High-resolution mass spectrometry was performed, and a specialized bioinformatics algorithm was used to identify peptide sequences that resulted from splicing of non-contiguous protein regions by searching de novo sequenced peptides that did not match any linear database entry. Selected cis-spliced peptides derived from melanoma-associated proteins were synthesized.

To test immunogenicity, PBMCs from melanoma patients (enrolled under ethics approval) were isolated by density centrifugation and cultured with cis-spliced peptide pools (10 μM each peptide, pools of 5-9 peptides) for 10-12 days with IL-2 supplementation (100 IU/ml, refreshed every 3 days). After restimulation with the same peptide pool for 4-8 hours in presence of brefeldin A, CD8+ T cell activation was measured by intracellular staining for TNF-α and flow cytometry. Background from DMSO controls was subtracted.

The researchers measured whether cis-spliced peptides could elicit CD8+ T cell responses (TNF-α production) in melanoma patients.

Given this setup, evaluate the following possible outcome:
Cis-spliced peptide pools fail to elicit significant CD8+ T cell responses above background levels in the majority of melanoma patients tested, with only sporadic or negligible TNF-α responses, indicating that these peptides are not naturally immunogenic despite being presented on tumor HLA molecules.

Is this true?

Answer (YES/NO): NO